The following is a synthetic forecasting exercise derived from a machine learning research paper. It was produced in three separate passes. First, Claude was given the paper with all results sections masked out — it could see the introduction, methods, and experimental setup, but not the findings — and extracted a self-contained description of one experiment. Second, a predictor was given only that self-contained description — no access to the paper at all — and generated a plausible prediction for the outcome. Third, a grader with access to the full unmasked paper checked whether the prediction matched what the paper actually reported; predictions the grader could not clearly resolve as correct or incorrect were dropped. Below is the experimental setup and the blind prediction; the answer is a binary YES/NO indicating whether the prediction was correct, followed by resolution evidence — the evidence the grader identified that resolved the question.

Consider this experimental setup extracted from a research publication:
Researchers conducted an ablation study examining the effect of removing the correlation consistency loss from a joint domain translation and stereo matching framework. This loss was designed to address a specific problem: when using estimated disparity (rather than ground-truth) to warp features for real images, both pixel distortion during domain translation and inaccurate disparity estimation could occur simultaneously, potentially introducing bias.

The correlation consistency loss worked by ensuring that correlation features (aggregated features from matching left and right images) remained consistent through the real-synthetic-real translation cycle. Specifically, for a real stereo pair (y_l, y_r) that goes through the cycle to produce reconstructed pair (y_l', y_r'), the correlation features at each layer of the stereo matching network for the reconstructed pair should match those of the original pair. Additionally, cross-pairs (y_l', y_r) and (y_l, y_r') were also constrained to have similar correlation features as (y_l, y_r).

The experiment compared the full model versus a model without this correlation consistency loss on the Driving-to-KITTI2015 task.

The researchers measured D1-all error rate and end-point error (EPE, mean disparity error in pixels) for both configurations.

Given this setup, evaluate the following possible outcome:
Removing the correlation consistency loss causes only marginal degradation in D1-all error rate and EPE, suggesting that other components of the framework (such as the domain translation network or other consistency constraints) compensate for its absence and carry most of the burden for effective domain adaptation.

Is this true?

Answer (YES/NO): YES